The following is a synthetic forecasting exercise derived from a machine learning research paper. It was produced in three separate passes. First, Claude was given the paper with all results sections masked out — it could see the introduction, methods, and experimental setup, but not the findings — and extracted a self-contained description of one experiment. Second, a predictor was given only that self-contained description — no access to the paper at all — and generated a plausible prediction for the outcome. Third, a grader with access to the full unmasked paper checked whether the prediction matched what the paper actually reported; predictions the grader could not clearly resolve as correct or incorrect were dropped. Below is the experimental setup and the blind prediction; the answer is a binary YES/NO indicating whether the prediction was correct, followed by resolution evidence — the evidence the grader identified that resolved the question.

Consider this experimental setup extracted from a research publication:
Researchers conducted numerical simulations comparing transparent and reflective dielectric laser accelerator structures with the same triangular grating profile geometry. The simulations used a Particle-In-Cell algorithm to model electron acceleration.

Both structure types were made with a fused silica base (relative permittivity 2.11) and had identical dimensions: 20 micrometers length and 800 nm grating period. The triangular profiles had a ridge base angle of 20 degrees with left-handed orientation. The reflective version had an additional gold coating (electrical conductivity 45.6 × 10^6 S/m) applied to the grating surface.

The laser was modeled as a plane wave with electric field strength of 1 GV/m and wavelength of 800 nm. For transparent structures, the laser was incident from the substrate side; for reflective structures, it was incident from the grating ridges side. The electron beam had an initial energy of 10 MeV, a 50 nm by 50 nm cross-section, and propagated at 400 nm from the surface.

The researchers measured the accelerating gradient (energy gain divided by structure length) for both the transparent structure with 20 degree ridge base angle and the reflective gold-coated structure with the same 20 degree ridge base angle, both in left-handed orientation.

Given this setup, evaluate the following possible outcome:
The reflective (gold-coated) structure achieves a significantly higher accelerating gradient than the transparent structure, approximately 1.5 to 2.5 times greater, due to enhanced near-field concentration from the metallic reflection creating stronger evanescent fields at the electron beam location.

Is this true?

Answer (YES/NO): NO